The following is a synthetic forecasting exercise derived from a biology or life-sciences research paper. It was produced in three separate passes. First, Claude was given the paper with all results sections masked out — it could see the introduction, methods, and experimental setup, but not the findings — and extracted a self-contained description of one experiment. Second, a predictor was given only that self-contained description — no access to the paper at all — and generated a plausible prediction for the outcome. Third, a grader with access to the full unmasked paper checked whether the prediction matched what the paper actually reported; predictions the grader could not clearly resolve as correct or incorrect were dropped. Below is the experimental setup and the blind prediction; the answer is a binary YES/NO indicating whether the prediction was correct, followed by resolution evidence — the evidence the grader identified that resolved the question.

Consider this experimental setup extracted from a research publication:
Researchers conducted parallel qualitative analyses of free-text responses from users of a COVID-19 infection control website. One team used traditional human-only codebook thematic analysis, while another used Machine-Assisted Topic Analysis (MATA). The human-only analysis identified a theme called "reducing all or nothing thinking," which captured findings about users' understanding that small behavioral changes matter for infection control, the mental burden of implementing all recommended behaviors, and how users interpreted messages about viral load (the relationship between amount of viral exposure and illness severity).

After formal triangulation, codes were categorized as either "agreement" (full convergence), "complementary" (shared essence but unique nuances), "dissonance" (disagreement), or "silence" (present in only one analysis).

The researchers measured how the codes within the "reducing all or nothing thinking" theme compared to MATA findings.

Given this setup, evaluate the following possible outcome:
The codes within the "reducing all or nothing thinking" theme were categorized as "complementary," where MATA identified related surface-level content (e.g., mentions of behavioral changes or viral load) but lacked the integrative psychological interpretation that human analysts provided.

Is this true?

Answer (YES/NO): NO